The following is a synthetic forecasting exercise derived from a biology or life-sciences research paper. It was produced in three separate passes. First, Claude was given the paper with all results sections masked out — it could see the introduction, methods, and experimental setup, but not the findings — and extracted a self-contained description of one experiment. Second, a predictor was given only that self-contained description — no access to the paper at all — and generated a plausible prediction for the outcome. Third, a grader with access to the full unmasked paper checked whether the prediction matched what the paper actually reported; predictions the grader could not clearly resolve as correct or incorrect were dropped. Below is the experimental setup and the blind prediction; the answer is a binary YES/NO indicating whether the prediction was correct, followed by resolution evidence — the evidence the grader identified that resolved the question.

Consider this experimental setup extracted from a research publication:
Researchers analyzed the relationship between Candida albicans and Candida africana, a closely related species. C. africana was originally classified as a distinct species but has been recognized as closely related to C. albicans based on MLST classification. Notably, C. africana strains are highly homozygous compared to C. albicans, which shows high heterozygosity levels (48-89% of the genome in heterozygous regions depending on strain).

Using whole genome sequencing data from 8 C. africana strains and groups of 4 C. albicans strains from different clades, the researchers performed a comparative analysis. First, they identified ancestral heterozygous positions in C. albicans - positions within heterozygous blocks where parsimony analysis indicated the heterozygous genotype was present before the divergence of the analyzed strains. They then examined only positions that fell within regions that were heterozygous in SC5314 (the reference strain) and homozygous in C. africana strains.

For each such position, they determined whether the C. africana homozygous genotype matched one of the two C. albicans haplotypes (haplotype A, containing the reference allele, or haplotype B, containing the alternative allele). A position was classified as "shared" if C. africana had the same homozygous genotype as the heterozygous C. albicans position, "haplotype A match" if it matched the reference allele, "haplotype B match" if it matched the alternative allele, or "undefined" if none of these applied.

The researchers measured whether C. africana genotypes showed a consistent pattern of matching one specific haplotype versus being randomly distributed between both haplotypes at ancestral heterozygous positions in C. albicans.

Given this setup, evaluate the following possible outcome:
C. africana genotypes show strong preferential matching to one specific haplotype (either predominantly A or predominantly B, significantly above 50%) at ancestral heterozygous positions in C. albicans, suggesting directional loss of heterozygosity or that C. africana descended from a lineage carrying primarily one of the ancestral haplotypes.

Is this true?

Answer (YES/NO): NO